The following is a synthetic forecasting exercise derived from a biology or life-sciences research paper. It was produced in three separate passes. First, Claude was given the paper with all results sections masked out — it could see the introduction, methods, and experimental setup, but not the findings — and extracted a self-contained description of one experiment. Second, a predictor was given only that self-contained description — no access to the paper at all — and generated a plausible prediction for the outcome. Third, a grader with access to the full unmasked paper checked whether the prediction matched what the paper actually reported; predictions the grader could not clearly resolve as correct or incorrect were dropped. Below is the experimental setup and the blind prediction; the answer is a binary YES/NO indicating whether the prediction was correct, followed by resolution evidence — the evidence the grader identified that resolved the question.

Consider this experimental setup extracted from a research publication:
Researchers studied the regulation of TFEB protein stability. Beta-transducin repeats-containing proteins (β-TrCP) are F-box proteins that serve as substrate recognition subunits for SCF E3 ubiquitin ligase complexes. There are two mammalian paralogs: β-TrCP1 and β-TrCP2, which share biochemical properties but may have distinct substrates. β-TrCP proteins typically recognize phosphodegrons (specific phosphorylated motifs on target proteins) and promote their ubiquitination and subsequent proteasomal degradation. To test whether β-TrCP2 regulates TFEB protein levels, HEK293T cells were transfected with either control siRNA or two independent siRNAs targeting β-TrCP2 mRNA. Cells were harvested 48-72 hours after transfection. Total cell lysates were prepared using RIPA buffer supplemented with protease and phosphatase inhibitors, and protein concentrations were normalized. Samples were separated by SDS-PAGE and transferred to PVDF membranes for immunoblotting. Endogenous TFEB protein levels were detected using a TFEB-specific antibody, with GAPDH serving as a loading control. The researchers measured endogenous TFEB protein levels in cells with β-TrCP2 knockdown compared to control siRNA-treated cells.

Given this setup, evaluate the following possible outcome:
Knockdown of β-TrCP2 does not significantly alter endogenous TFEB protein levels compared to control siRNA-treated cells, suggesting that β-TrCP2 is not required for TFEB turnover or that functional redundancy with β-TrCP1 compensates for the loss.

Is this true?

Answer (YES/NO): NO